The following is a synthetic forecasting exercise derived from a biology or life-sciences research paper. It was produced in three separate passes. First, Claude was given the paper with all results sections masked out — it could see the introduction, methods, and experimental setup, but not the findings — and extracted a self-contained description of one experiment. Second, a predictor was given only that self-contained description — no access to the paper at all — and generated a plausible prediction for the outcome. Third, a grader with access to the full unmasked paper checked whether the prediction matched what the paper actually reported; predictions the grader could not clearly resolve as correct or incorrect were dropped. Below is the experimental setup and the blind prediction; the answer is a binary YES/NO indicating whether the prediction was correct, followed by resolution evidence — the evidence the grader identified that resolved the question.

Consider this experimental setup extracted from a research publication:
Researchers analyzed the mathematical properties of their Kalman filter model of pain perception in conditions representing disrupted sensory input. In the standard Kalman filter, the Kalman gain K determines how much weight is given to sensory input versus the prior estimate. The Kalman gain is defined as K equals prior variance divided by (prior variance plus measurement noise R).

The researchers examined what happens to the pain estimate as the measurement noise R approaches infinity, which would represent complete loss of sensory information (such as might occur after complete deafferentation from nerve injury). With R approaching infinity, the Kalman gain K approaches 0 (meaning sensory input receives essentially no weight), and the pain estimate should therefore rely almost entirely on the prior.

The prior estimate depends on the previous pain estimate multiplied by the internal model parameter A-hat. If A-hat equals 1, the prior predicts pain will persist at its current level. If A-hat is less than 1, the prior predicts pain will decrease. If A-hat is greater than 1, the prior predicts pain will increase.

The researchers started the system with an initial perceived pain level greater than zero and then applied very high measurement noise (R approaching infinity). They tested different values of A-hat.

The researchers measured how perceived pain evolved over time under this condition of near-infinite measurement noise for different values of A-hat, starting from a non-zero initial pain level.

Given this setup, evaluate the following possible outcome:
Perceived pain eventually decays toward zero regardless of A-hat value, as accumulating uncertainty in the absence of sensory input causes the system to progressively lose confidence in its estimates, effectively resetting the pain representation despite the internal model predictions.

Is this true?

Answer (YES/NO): NO